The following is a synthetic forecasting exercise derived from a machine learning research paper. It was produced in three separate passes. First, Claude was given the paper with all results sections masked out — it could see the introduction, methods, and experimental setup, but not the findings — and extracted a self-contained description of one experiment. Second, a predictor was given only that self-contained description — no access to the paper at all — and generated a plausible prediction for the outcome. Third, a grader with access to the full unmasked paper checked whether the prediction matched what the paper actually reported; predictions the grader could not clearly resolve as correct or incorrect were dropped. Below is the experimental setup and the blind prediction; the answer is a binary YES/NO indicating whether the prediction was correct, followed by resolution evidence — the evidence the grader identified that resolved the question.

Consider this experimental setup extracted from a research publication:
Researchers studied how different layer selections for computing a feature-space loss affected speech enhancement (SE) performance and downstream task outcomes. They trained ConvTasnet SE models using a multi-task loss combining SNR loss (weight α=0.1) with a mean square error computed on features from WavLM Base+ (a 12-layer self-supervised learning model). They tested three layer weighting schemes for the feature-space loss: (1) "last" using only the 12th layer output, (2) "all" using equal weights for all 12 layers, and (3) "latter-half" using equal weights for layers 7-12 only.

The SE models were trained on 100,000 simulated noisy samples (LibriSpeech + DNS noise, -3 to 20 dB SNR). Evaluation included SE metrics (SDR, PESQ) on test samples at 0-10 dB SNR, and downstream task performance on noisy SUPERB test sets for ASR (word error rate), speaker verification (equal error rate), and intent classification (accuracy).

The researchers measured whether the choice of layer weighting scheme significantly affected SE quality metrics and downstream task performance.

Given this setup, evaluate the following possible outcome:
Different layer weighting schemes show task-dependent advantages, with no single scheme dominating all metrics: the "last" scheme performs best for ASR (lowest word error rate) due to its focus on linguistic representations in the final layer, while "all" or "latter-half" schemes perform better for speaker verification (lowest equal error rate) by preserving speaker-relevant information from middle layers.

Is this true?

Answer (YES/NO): NO